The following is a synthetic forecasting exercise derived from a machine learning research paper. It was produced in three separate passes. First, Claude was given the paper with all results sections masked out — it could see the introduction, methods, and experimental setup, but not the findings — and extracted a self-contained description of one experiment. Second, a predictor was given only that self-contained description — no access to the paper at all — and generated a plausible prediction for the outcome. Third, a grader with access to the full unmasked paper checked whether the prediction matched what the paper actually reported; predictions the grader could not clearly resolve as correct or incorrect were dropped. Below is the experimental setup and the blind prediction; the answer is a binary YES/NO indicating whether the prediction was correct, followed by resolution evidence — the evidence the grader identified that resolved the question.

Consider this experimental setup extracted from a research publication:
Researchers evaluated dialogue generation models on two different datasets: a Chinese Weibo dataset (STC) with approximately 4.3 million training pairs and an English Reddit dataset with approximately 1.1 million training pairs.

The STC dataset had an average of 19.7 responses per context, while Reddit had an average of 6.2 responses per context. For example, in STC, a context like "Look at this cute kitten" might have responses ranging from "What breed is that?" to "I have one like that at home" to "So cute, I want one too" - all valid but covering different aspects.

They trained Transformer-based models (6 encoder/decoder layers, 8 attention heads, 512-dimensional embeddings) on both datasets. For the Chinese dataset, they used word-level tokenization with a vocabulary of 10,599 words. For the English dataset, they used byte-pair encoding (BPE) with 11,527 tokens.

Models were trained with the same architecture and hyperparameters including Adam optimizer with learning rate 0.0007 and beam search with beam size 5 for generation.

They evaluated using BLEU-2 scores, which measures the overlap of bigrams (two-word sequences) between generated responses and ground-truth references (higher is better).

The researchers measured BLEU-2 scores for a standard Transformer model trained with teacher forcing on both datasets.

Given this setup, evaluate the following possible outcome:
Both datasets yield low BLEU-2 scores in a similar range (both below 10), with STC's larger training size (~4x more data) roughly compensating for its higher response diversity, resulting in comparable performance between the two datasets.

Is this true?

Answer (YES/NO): YES